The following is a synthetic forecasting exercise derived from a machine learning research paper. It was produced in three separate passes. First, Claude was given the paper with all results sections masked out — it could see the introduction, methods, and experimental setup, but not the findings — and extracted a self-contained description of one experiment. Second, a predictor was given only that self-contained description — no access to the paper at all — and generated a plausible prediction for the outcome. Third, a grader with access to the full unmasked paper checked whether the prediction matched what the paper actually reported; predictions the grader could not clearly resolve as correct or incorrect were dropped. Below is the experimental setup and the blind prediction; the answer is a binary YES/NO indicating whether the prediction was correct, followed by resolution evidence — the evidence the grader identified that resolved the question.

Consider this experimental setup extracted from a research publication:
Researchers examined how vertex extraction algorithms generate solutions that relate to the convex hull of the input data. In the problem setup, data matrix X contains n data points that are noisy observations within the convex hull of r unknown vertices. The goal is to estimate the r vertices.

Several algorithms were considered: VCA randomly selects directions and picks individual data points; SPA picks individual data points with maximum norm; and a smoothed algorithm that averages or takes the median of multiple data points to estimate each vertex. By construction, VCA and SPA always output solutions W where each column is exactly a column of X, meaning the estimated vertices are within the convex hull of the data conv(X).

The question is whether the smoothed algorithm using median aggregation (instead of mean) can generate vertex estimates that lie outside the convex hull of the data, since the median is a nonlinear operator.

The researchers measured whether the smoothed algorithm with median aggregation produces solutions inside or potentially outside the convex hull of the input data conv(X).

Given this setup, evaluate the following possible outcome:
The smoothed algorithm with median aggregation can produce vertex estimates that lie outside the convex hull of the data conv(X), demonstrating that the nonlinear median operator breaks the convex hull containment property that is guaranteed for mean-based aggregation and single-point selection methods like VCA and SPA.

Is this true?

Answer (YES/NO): YES